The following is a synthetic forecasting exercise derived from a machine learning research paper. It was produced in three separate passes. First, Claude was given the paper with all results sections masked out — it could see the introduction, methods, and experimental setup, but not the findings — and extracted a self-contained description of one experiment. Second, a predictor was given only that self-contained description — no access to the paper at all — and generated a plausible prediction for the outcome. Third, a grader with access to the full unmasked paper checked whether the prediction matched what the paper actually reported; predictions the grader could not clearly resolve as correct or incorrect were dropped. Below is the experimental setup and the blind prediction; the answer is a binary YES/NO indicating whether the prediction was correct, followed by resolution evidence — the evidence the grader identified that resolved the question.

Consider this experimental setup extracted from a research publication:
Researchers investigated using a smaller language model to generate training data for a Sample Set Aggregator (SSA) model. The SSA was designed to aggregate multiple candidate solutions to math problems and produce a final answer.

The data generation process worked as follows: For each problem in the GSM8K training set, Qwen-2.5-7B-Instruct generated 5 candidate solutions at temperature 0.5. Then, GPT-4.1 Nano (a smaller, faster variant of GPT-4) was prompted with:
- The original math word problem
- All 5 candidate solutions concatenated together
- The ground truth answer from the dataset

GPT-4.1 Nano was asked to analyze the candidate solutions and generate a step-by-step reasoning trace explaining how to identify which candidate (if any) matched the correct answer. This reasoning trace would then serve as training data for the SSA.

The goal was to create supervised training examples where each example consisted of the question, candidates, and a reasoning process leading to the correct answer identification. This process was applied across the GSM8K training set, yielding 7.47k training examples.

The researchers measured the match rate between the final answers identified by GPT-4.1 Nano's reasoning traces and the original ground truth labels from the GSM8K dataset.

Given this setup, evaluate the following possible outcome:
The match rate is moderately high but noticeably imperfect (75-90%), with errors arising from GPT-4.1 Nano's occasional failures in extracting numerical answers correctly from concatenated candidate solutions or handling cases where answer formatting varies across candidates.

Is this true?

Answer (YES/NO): NO